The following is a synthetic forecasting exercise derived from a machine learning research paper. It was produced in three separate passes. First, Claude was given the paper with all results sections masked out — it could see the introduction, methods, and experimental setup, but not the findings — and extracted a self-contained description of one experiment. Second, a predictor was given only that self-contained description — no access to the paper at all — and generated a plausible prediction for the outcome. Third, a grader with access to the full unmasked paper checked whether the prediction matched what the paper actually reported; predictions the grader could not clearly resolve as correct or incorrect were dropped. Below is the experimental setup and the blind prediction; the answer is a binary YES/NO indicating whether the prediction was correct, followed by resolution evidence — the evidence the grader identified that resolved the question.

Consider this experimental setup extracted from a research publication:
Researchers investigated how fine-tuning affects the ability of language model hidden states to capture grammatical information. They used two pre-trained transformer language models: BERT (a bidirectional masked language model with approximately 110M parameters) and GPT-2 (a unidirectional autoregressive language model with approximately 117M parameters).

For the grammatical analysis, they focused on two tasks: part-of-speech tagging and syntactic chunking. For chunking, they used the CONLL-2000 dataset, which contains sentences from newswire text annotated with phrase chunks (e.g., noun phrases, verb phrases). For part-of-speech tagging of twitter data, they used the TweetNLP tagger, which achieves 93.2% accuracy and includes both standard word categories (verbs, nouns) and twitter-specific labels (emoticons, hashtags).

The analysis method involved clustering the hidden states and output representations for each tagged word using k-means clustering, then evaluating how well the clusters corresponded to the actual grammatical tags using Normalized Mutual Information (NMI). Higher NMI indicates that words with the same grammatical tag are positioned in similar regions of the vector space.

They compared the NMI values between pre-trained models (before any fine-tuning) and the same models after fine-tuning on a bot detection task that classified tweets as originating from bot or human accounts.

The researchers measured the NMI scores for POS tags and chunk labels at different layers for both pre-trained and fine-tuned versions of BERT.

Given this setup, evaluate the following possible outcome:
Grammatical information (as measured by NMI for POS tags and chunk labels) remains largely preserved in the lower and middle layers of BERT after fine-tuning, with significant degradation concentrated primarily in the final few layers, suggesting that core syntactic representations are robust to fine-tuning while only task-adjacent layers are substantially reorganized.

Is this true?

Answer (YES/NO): NO